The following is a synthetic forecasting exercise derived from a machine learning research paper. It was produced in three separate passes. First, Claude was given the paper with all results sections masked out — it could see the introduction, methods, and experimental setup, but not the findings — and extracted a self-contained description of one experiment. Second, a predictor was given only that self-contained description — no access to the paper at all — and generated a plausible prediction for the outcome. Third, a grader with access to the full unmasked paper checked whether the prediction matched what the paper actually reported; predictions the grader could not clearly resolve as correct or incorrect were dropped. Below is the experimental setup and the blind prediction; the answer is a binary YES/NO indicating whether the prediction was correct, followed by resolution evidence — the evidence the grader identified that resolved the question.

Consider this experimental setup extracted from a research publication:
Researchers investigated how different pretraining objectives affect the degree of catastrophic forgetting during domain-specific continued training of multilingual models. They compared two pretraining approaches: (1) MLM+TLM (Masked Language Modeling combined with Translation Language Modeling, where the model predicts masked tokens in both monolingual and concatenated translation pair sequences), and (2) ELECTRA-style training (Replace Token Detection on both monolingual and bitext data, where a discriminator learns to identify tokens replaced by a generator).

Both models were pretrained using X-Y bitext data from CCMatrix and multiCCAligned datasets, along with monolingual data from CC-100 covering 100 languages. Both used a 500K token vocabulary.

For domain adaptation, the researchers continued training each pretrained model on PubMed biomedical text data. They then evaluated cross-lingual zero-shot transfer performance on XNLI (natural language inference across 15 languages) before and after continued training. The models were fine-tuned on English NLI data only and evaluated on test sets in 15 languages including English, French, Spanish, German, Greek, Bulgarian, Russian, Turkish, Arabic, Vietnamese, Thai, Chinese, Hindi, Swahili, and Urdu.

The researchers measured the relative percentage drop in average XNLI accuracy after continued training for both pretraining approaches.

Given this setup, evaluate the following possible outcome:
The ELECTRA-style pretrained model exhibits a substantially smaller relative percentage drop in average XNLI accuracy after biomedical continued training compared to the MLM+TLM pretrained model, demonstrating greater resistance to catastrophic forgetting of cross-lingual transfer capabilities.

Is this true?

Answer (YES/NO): YES